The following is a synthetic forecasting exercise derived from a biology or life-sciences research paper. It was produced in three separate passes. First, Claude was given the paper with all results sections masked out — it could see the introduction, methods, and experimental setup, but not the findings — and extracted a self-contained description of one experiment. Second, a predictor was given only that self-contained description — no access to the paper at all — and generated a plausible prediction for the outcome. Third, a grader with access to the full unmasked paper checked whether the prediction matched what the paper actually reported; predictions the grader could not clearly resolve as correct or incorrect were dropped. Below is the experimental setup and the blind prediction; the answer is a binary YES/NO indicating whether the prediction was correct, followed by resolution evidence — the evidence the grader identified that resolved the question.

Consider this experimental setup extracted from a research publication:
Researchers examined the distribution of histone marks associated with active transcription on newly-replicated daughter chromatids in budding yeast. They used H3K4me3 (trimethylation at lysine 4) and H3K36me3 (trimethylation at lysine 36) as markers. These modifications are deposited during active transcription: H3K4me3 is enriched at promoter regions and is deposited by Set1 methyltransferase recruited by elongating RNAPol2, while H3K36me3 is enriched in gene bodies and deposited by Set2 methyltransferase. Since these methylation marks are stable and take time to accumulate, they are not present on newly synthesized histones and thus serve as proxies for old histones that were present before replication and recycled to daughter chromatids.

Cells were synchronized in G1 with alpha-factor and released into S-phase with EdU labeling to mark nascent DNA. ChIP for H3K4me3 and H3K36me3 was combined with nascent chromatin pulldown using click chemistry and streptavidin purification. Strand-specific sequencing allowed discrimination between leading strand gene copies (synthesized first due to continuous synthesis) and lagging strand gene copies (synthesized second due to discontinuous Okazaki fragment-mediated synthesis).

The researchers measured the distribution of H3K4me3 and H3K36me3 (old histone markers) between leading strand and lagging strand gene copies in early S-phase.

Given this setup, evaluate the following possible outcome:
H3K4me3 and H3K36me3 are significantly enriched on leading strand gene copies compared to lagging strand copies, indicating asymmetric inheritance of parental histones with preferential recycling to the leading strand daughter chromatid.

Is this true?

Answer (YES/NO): NO